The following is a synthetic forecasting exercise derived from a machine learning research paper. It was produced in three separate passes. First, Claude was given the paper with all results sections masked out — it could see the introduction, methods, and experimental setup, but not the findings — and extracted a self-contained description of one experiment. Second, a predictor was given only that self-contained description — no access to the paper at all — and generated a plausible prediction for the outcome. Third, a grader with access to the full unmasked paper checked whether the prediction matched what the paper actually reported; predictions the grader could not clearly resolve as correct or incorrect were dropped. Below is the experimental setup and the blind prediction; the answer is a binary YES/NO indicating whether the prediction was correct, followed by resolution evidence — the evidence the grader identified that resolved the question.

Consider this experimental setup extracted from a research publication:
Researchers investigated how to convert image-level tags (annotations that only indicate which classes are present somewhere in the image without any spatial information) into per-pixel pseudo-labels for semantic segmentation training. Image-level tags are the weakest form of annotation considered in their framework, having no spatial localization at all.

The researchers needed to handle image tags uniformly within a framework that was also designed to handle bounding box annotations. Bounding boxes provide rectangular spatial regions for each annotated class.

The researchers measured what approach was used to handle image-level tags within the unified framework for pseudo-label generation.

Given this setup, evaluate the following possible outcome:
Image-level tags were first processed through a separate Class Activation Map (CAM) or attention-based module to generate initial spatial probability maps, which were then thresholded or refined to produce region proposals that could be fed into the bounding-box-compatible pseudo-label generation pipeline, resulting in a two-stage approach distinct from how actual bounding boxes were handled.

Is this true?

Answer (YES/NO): NO